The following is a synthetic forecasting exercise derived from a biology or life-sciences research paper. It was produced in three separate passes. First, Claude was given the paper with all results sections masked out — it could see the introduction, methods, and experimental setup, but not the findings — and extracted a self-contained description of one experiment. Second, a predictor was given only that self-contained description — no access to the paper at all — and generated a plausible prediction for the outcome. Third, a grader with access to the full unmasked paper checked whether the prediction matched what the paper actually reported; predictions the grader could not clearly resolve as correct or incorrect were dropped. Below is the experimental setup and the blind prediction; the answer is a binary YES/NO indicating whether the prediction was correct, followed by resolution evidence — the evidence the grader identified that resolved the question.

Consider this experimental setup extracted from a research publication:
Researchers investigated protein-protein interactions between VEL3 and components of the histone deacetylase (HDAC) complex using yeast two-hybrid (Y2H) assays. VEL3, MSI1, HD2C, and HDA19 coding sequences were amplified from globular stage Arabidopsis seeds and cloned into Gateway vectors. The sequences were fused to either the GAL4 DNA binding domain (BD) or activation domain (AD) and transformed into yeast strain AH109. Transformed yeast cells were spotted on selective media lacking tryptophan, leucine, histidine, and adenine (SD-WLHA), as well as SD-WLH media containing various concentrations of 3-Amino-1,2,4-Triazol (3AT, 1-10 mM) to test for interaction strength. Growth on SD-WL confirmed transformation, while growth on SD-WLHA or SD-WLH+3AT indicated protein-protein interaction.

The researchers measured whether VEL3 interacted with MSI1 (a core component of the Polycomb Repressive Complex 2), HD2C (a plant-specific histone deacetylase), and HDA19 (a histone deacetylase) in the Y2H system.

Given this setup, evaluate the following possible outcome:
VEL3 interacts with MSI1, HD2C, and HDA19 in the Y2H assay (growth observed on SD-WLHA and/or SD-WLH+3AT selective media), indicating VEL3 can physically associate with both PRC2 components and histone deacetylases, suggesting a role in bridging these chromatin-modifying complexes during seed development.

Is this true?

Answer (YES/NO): NO